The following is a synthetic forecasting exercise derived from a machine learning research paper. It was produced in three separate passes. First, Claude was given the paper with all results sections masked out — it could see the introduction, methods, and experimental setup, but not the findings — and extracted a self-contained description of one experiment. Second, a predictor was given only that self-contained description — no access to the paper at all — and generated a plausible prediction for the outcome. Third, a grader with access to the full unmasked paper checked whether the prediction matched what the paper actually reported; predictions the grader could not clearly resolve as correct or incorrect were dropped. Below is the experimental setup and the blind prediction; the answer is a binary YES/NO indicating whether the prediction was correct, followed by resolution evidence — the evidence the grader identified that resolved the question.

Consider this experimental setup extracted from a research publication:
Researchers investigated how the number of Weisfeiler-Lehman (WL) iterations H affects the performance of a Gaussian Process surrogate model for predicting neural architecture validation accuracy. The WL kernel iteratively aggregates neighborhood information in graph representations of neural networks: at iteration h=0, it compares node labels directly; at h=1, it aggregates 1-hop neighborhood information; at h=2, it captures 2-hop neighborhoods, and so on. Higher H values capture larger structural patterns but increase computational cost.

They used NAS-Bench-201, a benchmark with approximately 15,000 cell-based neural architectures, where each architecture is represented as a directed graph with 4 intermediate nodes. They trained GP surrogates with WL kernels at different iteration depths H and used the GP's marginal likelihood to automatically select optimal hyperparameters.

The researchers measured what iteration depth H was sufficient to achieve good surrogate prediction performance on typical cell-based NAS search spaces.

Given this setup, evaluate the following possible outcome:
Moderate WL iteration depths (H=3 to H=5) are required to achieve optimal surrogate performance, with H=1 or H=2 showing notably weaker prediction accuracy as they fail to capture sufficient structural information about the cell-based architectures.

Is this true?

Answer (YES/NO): NO